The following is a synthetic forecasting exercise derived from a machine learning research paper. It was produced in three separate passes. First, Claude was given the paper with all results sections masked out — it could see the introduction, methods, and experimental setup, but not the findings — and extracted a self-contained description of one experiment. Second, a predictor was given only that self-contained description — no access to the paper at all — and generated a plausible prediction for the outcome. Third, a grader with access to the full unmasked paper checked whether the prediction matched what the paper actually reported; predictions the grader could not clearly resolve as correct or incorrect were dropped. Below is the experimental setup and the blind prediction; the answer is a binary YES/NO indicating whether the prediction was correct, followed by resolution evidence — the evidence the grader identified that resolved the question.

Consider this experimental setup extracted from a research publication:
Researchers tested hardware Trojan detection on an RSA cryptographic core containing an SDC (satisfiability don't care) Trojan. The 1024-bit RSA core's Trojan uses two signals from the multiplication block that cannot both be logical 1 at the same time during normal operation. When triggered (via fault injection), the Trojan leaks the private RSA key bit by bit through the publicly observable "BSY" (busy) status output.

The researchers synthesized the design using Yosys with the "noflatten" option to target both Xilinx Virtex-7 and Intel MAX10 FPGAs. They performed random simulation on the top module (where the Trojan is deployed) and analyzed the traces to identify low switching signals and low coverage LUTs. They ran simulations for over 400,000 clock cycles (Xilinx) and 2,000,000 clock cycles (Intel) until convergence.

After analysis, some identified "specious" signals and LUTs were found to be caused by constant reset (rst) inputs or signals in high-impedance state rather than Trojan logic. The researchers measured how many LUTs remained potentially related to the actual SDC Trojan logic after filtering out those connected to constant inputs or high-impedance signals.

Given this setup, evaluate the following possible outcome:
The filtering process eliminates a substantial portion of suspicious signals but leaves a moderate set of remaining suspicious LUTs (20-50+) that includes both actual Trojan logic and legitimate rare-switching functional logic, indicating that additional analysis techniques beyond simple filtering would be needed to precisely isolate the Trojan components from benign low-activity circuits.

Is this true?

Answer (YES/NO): NO